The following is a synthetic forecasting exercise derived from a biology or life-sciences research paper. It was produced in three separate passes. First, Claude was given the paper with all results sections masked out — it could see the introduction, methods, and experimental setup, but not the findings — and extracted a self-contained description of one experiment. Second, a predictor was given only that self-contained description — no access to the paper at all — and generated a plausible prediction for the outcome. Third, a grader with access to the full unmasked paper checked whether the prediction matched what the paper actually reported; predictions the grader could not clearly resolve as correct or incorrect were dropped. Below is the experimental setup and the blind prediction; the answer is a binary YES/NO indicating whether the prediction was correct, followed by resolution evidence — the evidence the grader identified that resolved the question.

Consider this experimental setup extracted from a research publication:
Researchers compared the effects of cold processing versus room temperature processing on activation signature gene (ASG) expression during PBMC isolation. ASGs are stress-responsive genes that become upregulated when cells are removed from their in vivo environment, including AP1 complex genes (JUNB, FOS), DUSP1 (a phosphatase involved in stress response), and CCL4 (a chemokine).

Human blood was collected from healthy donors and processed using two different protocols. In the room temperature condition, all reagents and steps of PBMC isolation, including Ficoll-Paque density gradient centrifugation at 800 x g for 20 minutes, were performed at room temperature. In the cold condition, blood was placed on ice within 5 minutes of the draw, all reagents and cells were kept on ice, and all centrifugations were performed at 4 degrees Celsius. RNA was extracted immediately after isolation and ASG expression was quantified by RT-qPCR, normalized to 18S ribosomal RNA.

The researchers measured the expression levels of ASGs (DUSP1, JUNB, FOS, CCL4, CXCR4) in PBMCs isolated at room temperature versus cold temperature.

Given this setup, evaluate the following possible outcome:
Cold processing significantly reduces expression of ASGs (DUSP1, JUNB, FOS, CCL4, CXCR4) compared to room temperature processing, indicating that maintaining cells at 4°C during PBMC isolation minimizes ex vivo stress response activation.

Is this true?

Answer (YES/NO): NO